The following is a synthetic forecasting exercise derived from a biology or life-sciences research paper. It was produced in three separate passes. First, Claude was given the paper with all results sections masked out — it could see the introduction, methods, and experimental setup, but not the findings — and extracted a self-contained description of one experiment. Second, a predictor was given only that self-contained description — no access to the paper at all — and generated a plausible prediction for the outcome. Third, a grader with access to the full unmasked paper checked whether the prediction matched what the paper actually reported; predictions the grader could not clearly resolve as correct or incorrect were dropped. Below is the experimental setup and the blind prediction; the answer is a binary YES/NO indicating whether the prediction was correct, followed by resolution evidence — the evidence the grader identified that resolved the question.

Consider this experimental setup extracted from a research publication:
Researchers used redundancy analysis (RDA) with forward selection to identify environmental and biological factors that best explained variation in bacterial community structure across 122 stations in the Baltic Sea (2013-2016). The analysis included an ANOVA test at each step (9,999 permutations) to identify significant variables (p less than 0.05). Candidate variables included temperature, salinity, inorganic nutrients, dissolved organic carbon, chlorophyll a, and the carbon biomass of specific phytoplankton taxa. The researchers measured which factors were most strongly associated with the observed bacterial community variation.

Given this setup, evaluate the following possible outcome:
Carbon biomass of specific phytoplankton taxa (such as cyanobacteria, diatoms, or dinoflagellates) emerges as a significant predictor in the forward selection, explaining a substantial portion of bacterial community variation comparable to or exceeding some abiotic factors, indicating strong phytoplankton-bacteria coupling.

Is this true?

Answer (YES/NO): YES